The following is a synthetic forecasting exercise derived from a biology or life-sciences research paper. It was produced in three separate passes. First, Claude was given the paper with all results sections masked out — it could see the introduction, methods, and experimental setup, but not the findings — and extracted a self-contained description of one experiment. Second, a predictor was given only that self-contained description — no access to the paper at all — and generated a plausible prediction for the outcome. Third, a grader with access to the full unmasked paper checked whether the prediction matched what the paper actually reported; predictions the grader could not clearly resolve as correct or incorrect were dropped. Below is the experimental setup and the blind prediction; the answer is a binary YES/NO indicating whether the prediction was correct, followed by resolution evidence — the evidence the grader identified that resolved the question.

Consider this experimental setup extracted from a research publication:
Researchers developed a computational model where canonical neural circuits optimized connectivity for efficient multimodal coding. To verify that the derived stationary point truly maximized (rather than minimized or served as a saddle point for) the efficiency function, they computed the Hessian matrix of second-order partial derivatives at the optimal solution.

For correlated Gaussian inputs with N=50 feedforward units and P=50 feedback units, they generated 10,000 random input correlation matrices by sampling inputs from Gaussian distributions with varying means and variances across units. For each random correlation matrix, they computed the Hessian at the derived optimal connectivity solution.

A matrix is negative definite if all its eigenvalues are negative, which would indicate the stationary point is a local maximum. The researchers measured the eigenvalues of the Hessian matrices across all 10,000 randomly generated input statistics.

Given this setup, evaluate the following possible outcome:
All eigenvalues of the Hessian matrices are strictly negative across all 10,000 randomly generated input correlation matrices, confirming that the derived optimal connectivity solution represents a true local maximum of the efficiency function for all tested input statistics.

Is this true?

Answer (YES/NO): YES